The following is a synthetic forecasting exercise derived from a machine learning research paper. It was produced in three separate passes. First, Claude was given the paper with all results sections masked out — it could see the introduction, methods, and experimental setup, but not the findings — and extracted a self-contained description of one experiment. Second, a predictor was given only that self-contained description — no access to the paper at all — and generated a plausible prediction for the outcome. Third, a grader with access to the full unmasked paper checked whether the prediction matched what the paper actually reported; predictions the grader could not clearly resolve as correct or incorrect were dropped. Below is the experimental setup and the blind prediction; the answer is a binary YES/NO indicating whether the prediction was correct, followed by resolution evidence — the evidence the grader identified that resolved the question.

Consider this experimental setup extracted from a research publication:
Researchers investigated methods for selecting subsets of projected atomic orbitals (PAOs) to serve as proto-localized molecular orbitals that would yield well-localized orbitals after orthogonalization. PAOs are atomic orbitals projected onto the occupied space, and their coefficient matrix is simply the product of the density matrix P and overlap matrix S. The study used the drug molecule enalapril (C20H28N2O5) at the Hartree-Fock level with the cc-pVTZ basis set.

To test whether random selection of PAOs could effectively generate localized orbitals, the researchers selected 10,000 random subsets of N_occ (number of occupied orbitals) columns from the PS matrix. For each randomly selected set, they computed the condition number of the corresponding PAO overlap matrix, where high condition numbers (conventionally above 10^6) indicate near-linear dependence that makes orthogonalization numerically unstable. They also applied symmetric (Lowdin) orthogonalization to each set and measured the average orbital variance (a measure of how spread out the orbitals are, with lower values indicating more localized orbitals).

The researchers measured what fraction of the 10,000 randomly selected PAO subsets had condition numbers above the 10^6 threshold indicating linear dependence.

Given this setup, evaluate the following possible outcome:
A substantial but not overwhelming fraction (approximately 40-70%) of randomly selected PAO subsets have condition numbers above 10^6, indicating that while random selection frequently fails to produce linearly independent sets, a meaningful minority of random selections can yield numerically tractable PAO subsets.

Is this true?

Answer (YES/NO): NO